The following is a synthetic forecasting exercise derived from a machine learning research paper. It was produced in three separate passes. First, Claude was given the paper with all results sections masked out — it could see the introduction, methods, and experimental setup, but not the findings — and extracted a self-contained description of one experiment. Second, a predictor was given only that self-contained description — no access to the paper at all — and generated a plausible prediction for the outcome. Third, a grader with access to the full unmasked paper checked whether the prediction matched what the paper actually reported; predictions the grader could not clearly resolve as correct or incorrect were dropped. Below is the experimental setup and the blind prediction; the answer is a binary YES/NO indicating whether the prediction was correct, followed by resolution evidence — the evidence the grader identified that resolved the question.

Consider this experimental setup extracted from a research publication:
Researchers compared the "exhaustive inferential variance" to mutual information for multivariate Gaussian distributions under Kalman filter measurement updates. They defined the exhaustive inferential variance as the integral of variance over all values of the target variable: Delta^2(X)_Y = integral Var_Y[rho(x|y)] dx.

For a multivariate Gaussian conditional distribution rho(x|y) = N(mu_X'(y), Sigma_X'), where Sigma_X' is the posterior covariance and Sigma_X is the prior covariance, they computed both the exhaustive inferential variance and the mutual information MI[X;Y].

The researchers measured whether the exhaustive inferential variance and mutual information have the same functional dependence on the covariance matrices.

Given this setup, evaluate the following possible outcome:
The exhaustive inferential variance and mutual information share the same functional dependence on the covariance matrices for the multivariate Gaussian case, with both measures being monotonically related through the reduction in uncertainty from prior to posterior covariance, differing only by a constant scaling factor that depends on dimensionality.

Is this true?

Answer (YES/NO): NO